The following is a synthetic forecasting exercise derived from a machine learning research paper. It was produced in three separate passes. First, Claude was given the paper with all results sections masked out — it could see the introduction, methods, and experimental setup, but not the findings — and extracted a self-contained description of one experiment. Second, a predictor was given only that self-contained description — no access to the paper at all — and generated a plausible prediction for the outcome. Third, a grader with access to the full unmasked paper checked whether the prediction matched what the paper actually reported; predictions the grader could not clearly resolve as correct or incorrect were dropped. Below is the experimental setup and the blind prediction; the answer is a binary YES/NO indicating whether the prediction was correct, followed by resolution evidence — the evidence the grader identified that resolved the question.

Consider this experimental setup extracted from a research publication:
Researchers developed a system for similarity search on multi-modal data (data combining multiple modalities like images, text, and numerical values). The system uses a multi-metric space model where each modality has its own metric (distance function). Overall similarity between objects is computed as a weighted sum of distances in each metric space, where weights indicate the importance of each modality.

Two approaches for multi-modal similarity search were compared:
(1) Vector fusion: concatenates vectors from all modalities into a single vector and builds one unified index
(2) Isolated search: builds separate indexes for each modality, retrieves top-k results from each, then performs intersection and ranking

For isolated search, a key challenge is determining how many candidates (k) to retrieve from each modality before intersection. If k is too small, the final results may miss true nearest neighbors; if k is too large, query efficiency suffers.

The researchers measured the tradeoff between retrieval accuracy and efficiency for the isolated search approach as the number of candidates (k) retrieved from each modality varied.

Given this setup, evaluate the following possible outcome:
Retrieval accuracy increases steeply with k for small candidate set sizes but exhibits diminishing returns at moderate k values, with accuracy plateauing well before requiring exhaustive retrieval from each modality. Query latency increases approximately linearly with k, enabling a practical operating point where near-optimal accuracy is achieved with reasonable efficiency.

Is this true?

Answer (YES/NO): NO